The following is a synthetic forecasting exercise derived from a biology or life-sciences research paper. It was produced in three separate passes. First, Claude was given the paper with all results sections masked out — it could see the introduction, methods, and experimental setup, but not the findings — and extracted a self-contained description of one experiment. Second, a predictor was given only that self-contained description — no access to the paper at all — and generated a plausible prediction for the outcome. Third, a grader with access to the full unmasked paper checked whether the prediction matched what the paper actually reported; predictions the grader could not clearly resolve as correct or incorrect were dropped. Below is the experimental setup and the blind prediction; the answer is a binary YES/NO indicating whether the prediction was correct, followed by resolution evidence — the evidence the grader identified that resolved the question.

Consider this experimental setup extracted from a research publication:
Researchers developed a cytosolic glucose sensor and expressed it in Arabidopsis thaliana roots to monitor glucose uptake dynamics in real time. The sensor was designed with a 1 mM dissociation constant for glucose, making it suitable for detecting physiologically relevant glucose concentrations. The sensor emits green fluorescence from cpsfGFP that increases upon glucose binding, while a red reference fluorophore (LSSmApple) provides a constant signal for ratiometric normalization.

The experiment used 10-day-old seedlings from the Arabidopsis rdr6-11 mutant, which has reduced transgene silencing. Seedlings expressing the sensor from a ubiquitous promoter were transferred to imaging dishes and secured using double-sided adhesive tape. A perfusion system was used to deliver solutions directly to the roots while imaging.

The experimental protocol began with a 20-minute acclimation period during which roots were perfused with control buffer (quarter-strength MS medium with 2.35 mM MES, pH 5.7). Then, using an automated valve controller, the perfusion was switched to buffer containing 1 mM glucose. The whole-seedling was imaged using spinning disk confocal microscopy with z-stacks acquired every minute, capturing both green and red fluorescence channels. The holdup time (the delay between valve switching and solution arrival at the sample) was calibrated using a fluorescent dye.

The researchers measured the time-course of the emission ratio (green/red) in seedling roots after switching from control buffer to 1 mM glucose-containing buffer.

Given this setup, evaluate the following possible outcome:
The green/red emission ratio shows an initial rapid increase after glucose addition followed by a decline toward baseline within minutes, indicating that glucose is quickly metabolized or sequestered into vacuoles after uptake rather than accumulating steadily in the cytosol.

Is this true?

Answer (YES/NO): NO